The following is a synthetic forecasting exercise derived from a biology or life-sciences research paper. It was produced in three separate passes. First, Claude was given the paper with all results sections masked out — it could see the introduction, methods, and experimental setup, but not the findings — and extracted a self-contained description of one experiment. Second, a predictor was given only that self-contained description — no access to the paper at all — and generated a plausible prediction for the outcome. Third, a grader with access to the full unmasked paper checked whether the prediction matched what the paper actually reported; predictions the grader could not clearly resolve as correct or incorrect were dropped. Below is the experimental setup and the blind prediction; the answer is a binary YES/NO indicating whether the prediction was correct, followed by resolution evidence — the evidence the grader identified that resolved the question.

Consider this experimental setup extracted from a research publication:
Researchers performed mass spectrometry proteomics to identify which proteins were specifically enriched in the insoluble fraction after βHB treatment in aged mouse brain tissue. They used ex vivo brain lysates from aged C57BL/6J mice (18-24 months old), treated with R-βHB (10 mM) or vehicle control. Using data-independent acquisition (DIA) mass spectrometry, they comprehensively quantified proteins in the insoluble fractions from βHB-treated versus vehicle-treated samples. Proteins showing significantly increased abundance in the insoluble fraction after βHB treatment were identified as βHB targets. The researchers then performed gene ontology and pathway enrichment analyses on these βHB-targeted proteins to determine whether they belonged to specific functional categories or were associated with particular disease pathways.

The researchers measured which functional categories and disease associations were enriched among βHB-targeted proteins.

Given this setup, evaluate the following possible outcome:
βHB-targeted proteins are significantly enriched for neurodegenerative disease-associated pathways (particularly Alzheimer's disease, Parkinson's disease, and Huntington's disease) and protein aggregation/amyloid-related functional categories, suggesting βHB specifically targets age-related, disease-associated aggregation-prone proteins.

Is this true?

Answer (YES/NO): YES